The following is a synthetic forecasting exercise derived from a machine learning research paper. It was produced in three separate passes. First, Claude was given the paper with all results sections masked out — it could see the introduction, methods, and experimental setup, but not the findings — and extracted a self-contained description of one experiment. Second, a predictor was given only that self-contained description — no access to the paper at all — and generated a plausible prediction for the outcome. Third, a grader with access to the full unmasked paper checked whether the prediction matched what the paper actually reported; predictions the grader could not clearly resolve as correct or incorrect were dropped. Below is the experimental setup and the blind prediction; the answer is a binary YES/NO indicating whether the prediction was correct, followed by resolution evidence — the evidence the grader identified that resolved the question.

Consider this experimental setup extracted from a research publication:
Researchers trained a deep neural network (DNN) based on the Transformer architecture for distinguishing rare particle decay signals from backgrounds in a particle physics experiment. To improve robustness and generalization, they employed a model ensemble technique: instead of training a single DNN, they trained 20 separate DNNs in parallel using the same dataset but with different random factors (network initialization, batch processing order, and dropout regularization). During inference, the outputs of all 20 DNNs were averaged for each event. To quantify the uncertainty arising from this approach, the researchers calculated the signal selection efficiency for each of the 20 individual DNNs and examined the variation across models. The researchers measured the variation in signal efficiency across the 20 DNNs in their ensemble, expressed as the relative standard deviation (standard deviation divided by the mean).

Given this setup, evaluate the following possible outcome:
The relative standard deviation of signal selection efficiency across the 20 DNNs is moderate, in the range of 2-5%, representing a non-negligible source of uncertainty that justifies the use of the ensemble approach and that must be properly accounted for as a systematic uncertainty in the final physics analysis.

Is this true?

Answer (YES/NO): NO